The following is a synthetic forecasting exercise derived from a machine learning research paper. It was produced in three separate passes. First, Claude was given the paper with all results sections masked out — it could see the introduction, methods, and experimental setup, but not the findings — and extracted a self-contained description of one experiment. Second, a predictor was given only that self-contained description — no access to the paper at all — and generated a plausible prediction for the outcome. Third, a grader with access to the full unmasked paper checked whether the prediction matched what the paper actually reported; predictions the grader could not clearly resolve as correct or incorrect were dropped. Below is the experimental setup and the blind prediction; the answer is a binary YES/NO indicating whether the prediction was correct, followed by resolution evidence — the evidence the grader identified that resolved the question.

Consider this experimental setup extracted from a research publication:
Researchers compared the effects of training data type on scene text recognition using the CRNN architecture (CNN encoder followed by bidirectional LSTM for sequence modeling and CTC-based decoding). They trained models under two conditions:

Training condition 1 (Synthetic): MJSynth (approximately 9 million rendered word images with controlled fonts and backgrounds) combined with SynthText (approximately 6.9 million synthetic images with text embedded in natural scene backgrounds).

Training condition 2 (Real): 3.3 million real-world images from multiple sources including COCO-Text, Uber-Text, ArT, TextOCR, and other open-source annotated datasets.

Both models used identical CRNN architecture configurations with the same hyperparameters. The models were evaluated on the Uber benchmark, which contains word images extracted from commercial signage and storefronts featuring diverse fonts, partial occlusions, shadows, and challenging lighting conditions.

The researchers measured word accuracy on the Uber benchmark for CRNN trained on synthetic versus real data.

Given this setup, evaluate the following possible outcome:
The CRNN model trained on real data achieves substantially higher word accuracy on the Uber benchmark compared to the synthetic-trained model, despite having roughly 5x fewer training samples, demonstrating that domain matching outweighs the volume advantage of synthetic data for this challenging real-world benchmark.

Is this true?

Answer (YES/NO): YES